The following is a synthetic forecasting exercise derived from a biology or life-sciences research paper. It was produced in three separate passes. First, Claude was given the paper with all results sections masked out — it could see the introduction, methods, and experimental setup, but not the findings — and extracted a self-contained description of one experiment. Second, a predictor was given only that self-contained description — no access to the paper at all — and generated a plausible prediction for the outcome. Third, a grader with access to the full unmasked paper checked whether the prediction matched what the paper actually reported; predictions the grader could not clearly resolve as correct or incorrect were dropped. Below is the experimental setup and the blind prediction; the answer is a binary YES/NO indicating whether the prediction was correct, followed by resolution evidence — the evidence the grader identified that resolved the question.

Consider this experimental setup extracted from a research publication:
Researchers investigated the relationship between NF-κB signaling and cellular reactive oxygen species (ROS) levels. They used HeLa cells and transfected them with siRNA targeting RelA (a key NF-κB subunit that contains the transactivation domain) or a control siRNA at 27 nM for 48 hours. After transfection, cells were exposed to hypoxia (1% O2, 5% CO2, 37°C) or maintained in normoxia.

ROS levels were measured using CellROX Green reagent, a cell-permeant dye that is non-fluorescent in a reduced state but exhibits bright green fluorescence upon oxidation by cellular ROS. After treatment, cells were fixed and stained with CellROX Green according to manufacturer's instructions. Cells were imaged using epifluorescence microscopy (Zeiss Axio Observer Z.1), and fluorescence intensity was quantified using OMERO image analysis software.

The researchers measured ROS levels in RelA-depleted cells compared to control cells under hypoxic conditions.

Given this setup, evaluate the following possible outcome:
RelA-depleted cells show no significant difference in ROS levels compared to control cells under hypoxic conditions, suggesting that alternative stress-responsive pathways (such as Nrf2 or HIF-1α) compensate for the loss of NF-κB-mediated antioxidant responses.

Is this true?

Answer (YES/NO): NO